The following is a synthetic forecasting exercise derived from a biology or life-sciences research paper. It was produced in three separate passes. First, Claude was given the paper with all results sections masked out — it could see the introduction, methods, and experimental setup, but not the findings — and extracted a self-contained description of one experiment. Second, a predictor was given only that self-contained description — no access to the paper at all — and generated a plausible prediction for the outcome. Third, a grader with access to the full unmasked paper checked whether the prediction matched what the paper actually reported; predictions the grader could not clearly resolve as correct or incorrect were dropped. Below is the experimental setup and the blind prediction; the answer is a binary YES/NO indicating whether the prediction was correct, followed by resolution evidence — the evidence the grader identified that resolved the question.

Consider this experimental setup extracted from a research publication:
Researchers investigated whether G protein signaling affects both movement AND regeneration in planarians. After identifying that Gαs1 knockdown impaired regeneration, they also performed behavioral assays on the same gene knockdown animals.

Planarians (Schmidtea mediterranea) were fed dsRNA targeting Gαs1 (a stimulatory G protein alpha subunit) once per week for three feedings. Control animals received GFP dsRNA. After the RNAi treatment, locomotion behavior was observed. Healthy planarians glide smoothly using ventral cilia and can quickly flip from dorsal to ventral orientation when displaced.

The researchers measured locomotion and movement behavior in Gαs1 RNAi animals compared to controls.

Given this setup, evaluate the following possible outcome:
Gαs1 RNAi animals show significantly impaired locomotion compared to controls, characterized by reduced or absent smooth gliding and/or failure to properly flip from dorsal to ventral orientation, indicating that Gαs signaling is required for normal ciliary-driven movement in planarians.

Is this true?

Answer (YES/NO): YES